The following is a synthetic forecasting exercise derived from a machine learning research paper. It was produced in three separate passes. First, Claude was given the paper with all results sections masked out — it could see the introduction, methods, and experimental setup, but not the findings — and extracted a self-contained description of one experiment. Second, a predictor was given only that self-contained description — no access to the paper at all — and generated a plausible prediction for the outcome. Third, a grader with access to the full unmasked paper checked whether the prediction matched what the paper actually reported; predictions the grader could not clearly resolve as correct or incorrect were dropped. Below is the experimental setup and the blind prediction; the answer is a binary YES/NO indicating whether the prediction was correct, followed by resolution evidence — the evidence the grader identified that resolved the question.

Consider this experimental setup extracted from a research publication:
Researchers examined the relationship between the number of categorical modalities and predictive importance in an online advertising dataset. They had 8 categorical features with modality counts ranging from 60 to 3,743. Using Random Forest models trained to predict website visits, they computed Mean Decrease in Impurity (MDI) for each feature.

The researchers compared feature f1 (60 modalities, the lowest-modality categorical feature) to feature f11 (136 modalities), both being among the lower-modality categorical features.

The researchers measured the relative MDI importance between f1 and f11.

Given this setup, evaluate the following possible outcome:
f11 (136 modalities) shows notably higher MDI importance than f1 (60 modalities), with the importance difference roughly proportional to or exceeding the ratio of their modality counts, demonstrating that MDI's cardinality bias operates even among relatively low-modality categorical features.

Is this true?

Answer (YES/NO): NO